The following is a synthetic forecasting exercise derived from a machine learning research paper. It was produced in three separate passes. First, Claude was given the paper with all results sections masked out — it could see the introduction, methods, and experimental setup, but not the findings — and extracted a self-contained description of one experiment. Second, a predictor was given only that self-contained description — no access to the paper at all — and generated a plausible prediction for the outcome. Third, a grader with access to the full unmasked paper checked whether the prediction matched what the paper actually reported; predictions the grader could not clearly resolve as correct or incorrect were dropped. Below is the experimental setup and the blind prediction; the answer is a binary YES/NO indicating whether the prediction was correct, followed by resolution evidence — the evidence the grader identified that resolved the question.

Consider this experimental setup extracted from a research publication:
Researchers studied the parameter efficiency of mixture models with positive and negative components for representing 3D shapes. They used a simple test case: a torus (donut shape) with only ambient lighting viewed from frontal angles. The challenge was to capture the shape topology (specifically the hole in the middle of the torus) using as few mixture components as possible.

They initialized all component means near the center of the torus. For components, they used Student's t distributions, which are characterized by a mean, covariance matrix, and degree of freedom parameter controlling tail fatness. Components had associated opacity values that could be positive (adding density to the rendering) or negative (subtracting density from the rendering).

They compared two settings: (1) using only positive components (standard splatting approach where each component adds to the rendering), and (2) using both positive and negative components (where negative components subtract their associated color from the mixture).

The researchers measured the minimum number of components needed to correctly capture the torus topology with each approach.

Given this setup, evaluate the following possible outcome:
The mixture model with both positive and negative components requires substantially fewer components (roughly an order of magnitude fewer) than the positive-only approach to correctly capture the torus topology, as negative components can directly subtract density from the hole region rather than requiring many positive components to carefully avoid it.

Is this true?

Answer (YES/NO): NO